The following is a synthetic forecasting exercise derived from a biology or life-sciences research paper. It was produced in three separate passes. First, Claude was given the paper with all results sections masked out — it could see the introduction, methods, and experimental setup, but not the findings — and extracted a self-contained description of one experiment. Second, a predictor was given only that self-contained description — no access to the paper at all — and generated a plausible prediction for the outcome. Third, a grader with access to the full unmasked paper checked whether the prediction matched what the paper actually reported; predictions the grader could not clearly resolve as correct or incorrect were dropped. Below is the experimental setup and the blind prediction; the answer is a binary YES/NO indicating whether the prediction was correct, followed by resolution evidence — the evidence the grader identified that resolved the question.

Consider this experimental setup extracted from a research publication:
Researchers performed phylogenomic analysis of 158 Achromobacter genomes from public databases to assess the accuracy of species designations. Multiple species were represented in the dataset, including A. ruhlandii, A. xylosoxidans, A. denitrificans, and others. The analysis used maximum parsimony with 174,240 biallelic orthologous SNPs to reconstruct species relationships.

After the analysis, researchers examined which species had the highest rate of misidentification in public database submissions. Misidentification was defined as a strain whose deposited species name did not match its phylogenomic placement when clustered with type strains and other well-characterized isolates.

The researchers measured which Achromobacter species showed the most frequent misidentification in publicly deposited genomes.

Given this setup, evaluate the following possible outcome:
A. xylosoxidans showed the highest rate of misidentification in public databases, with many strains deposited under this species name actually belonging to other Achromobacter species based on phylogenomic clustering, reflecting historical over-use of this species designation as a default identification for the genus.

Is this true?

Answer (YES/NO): NO